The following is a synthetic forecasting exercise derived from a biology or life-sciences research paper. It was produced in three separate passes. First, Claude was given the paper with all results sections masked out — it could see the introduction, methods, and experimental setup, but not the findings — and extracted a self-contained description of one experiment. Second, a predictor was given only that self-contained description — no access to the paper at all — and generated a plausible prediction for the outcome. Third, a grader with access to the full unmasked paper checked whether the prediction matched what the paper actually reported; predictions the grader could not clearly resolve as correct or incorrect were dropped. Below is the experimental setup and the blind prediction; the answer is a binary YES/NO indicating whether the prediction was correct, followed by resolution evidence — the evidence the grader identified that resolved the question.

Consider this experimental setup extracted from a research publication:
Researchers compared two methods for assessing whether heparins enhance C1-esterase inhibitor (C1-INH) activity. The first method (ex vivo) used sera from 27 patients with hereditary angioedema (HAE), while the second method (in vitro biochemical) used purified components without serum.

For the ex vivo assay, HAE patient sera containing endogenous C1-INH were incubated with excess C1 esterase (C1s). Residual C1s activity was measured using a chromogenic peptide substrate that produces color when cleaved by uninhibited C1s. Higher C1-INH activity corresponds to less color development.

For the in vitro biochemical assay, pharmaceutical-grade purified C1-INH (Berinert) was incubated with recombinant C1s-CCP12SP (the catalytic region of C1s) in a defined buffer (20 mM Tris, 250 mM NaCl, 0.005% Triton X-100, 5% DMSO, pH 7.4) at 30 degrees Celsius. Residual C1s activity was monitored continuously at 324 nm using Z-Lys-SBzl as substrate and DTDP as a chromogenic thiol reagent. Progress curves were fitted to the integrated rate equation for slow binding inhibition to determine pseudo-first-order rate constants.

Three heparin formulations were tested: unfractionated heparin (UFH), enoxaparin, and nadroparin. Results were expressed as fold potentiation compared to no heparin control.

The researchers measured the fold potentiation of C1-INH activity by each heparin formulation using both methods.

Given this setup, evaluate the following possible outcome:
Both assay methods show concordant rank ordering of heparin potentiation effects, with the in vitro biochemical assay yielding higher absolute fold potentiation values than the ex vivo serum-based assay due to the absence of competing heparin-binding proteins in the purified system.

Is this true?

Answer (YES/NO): NO